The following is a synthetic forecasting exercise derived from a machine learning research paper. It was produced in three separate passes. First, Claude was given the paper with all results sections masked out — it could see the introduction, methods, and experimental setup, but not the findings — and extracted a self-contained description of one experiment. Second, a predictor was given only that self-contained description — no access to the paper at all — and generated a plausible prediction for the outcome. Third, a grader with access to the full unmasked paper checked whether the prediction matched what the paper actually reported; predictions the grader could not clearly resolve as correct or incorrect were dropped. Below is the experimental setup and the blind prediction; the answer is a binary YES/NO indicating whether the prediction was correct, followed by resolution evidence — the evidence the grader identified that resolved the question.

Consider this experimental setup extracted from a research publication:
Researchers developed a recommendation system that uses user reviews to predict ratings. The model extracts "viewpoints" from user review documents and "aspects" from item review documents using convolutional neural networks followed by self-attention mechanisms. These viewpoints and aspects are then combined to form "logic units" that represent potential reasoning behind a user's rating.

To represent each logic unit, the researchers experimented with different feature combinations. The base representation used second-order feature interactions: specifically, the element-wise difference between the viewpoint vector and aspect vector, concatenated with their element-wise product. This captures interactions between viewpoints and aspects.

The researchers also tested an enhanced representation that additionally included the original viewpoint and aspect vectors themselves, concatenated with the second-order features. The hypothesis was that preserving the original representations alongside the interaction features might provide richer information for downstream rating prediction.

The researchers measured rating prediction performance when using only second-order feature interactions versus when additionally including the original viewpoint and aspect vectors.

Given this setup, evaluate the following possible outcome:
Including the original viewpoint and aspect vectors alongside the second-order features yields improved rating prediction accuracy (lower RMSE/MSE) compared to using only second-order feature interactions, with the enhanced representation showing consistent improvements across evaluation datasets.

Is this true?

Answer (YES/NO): NO